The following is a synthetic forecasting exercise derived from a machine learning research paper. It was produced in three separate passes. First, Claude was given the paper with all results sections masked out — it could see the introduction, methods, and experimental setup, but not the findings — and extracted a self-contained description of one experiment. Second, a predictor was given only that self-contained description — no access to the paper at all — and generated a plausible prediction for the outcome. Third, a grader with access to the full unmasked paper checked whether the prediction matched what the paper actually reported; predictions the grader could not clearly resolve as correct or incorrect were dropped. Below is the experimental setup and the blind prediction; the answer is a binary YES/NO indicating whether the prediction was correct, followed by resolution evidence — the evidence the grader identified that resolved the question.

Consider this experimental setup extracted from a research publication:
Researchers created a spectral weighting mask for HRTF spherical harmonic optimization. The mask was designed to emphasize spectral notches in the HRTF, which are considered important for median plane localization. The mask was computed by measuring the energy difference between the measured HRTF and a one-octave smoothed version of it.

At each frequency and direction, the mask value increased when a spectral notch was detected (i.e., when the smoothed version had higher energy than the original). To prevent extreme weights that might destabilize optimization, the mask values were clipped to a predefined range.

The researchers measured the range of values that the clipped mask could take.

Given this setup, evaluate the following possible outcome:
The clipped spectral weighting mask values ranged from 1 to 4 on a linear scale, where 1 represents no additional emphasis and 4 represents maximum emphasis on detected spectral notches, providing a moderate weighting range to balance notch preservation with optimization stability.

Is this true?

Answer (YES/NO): YES